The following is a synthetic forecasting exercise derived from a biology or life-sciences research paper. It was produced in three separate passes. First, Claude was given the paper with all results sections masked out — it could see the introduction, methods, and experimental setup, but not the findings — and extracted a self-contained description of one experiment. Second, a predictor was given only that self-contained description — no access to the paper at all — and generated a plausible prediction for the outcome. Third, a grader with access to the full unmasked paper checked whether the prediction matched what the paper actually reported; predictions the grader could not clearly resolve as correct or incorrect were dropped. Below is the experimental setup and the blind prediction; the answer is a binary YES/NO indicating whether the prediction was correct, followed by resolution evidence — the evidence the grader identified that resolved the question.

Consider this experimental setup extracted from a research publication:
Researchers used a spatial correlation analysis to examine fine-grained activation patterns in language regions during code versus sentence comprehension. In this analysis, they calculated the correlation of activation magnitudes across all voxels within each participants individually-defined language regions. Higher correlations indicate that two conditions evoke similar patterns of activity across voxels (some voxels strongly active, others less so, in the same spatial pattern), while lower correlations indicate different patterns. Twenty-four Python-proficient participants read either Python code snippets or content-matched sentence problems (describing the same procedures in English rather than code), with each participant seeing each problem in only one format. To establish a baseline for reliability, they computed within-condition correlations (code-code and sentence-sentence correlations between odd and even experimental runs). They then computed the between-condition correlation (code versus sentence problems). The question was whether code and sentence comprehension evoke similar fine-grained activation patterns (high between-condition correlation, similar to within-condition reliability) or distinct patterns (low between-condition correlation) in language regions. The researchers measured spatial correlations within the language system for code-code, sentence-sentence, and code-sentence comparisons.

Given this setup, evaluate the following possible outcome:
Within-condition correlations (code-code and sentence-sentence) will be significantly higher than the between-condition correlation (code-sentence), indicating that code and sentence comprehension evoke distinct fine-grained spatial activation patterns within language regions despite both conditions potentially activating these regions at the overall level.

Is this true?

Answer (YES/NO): NO